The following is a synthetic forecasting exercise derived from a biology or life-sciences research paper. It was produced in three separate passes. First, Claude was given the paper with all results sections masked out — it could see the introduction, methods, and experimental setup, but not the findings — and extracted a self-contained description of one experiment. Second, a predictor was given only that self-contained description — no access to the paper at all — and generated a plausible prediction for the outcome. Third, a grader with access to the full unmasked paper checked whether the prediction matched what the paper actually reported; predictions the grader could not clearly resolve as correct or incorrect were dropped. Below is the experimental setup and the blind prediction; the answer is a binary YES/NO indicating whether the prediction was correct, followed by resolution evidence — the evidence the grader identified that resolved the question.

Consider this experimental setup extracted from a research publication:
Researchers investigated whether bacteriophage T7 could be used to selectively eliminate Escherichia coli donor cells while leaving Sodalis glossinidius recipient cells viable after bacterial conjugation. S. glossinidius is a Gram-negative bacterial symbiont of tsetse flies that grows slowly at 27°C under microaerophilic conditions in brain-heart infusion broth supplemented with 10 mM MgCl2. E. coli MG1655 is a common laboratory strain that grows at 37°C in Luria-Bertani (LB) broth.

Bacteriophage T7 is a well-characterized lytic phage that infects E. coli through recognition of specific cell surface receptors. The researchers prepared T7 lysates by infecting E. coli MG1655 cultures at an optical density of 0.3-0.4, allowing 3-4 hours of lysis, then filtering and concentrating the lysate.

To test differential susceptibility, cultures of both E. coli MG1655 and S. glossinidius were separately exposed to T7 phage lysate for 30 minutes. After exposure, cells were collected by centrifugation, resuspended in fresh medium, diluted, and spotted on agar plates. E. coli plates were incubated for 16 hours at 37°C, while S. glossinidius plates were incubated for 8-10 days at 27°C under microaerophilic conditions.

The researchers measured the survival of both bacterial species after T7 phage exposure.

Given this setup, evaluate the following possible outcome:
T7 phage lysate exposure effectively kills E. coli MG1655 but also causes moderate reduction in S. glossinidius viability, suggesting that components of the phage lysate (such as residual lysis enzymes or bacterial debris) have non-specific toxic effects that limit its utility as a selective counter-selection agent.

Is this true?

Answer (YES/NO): NO